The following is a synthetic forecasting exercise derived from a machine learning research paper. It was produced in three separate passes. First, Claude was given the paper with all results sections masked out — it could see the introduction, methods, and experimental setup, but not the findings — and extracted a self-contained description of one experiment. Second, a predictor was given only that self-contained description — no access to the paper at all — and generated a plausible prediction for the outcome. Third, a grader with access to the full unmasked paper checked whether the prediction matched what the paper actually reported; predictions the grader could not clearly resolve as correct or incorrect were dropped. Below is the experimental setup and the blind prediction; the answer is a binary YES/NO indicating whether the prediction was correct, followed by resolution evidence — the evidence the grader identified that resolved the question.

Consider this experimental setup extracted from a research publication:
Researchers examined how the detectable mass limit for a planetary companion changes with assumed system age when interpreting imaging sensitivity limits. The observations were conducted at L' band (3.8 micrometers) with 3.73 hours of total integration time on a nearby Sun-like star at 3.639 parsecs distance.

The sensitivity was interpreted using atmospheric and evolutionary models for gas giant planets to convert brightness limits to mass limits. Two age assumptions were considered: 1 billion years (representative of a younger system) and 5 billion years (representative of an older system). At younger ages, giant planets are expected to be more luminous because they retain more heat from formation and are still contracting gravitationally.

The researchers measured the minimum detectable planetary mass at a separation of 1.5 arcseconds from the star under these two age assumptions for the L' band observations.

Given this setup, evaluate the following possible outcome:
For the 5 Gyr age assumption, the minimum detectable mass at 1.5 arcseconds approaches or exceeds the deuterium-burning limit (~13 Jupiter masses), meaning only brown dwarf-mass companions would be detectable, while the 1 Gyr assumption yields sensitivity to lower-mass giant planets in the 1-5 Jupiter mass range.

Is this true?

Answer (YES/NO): NO